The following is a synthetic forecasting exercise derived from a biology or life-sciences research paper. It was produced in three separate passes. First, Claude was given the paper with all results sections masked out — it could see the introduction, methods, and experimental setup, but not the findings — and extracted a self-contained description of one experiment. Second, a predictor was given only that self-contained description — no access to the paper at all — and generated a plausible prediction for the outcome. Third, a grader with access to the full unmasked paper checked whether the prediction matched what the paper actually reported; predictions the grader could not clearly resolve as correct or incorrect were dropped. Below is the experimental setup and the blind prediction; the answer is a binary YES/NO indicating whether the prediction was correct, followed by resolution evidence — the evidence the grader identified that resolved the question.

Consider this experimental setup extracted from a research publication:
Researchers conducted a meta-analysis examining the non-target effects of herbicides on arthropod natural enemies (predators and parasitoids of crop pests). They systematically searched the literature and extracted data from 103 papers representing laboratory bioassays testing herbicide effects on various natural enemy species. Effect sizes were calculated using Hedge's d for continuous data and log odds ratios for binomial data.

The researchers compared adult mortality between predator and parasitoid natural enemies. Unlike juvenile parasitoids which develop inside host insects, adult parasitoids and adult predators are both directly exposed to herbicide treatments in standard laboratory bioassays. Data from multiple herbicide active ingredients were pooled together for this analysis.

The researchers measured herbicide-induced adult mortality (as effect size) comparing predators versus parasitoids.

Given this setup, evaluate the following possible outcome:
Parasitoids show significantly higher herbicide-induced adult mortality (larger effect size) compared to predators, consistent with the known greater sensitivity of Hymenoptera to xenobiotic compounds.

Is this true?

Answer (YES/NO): NO